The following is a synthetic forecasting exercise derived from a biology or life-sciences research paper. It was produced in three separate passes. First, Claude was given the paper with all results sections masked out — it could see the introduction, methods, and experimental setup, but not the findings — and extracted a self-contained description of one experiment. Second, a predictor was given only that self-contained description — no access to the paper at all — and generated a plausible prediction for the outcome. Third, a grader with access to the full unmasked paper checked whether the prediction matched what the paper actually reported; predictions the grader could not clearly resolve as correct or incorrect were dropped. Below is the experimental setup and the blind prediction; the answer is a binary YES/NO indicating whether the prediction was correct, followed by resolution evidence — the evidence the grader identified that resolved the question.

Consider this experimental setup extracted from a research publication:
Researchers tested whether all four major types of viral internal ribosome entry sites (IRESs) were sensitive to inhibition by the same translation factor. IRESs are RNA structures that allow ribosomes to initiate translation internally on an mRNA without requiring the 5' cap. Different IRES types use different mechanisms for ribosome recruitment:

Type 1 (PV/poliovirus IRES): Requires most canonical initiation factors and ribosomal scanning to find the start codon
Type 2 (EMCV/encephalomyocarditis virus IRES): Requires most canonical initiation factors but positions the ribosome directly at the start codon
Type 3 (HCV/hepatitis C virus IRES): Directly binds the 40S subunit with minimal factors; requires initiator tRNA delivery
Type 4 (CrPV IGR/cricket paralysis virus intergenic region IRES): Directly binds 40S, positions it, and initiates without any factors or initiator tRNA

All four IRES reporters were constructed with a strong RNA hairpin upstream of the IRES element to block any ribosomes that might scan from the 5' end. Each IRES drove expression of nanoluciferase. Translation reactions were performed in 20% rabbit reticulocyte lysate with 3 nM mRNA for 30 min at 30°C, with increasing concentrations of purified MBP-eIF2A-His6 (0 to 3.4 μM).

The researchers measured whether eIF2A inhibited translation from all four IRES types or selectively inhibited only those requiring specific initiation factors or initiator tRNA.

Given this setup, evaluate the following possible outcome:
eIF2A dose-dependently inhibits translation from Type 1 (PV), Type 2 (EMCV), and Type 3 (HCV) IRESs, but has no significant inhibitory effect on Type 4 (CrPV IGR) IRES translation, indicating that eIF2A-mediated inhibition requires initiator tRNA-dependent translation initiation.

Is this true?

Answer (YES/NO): NO